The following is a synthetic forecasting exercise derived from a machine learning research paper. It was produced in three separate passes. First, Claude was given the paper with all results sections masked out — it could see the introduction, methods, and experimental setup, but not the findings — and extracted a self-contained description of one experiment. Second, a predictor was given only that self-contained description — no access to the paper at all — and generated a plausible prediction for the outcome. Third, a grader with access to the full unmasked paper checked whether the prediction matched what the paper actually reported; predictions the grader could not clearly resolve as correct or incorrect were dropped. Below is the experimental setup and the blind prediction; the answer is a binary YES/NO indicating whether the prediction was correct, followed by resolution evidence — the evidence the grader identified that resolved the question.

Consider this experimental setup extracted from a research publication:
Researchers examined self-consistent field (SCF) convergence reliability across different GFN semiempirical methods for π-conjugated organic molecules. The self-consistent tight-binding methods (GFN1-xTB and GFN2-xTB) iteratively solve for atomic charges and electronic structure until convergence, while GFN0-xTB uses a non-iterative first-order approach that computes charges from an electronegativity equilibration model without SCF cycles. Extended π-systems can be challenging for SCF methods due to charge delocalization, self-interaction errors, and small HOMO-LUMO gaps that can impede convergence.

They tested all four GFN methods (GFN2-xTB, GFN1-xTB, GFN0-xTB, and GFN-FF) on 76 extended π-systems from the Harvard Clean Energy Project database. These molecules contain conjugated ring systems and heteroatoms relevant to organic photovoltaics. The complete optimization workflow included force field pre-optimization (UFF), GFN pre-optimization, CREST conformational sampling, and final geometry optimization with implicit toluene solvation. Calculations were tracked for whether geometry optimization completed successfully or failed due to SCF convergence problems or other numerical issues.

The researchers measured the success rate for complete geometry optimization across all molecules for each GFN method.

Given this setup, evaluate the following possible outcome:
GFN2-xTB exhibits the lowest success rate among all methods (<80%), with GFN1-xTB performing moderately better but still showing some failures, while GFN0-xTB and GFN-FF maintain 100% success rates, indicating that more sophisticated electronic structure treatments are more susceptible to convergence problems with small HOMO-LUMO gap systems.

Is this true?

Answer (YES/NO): NO